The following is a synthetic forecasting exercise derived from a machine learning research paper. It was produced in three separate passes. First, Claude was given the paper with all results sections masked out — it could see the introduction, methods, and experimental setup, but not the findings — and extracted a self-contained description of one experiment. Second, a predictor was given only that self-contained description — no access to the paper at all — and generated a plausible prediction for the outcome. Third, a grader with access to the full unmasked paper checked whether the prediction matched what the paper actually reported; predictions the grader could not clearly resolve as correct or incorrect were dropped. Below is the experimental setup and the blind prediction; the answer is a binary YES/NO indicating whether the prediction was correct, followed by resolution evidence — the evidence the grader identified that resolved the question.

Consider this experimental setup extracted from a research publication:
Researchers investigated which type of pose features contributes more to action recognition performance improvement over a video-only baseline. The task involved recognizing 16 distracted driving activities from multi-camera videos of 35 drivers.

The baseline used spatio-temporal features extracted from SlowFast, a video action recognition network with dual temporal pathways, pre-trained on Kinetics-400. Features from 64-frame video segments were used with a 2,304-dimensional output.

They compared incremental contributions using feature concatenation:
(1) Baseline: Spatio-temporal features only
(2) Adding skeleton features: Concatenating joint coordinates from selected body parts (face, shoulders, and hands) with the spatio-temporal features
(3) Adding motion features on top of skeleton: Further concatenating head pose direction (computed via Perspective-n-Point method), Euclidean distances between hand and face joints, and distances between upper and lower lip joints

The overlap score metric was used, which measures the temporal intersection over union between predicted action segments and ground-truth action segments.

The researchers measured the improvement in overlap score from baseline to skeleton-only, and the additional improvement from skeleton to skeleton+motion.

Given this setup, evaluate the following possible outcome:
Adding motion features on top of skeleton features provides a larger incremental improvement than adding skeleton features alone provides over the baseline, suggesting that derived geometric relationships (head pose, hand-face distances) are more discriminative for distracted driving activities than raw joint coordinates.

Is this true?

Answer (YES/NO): NO